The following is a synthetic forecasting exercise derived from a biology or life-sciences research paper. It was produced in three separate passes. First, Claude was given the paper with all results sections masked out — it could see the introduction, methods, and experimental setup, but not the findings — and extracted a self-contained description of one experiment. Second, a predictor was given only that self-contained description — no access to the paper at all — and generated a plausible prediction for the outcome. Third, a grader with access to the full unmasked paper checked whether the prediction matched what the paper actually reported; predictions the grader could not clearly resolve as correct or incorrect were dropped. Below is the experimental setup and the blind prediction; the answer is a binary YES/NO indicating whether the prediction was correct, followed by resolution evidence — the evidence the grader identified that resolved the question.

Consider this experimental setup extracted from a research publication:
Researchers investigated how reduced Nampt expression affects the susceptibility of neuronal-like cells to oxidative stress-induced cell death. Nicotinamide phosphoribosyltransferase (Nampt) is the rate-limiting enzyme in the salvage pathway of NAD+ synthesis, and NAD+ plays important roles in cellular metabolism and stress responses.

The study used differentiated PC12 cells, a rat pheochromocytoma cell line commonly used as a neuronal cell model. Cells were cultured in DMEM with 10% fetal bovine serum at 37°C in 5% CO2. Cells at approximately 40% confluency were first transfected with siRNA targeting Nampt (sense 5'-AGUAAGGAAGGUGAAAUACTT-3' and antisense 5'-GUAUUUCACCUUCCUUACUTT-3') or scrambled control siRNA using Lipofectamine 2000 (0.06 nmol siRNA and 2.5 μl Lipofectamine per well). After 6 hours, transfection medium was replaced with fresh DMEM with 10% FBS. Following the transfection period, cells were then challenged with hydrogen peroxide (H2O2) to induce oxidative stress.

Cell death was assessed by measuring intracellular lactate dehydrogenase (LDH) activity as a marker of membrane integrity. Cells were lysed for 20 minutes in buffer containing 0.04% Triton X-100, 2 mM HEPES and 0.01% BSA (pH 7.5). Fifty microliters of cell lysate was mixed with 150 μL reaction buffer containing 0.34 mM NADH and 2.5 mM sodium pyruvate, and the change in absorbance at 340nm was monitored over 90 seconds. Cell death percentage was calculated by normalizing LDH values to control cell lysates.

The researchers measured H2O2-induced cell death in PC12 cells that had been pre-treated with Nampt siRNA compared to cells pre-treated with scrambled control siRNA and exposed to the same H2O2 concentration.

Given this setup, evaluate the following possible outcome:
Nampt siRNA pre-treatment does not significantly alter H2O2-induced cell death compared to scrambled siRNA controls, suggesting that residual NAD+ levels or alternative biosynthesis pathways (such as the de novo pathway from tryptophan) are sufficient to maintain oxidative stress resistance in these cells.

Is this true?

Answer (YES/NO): NO